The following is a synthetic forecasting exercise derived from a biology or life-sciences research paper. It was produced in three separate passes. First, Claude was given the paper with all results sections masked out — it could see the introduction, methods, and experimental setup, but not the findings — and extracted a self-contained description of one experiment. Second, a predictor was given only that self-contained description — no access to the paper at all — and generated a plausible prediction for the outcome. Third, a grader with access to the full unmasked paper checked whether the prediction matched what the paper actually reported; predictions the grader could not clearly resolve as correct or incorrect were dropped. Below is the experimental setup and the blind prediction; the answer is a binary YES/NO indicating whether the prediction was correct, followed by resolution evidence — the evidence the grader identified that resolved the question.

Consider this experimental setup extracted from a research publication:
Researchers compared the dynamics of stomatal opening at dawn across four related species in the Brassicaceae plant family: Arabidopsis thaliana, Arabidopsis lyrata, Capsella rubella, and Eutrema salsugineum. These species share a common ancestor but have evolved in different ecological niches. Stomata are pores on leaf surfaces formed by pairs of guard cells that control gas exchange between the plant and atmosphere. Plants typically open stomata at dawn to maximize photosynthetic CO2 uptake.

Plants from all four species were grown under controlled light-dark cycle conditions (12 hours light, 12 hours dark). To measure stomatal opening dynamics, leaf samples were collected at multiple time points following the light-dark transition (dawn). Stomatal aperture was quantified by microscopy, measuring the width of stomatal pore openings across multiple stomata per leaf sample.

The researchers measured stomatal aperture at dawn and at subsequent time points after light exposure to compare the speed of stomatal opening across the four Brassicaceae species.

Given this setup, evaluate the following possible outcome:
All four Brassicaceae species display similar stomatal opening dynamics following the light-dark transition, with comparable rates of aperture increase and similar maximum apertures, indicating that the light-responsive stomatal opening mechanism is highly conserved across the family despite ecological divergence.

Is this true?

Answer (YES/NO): NO